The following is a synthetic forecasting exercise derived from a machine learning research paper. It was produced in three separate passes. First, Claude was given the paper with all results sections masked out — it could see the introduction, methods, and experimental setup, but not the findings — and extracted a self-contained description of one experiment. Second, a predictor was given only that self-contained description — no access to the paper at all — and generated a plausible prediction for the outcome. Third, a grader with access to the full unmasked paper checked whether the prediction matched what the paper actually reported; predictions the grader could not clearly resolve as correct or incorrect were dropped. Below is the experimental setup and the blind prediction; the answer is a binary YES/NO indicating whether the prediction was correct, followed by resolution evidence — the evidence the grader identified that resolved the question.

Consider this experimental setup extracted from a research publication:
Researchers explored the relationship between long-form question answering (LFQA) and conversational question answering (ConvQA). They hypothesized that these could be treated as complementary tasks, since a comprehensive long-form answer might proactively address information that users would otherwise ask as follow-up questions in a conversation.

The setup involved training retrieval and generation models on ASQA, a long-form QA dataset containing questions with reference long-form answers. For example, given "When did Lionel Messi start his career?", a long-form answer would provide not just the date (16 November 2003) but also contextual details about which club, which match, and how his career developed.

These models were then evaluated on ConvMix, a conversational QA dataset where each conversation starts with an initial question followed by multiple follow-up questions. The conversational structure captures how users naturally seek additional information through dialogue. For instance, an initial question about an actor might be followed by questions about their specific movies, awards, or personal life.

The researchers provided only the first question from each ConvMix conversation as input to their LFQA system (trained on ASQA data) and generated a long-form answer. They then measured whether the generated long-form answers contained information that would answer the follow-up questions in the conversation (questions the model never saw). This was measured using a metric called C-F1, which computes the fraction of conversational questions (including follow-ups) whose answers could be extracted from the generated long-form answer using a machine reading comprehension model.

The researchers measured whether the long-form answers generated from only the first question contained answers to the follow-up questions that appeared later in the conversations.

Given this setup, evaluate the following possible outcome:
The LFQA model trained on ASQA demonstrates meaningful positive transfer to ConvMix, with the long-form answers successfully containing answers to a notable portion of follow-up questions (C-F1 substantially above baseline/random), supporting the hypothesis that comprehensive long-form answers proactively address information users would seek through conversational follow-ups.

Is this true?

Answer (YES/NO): YES